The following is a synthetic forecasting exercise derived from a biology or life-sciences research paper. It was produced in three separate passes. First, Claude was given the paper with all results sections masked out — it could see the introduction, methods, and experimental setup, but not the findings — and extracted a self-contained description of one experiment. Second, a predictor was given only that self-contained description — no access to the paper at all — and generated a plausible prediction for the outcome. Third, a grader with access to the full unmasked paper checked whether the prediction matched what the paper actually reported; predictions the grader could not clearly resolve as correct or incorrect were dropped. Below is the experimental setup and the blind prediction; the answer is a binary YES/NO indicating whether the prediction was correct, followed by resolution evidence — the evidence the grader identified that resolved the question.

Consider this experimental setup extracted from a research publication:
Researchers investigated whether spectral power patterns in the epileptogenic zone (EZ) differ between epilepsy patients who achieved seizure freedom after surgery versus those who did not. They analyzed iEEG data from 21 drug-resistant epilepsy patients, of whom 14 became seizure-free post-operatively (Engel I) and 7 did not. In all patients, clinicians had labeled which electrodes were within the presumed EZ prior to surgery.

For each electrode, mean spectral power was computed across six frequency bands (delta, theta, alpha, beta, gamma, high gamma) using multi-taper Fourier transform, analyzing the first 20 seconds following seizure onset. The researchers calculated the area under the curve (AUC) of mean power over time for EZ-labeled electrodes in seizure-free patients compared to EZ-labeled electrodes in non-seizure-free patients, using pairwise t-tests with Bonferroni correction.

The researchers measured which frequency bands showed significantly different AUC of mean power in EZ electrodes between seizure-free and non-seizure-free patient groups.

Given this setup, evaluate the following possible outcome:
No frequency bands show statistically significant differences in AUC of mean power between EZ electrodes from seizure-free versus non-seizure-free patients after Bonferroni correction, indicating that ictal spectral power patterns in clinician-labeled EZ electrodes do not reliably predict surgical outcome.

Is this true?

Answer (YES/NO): NO